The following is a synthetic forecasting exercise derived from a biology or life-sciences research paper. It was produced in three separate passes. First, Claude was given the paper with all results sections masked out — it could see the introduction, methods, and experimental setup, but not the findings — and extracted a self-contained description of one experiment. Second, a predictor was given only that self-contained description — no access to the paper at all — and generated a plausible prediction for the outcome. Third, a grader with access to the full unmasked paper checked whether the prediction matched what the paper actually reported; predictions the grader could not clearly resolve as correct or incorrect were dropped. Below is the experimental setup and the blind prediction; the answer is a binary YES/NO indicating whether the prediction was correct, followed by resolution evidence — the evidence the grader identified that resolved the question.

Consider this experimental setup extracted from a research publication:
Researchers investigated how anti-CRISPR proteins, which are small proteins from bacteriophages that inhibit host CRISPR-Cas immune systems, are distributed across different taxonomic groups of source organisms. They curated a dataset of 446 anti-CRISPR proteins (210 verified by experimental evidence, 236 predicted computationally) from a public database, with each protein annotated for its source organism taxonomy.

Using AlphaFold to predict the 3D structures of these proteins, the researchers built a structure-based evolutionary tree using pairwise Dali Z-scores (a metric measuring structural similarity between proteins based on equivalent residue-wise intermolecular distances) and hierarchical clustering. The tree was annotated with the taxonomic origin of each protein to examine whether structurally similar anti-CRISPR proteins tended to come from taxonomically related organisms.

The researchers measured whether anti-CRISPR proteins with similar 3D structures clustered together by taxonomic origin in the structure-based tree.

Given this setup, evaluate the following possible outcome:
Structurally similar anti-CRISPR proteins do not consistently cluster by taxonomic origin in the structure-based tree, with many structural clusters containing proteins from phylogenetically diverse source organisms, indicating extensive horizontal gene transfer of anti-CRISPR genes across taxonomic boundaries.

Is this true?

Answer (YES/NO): YES